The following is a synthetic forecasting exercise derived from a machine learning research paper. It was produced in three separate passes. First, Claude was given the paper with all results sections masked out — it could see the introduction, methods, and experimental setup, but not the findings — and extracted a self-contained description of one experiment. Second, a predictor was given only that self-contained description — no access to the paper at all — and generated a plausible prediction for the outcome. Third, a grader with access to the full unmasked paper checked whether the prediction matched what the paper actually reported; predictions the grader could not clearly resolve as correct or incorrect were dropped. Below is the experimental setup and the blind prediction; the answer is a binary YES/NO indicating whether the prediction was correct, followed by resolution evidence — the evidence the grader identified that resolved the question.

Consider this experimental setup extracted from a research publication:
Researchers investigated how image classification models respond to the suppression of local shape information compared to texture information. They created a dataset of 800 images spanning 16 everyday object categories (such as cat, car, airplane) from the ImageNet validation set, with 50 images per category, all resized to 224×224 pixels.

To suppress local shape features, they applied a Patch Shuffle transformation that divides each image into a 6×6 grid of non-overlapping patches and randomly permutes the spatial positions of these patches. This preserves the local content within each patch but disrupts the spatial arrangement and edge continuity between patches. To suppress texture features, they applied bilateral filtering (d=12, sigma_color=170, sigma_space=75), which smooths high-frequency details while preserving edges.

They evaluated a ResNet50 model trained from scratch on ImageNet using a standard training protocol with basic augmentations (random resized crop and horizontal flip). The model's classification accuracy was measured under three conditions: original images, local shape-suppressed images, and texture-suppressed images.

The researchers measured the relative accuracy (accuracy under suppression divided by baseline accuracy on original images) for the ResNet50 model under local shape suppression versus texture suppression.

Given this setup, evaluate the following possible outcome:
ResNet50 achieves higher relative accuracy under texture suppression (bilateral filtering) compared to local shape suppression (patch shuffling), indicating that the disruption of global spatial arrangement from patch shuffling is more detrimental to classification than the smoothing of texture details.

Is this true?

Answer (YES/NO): YES